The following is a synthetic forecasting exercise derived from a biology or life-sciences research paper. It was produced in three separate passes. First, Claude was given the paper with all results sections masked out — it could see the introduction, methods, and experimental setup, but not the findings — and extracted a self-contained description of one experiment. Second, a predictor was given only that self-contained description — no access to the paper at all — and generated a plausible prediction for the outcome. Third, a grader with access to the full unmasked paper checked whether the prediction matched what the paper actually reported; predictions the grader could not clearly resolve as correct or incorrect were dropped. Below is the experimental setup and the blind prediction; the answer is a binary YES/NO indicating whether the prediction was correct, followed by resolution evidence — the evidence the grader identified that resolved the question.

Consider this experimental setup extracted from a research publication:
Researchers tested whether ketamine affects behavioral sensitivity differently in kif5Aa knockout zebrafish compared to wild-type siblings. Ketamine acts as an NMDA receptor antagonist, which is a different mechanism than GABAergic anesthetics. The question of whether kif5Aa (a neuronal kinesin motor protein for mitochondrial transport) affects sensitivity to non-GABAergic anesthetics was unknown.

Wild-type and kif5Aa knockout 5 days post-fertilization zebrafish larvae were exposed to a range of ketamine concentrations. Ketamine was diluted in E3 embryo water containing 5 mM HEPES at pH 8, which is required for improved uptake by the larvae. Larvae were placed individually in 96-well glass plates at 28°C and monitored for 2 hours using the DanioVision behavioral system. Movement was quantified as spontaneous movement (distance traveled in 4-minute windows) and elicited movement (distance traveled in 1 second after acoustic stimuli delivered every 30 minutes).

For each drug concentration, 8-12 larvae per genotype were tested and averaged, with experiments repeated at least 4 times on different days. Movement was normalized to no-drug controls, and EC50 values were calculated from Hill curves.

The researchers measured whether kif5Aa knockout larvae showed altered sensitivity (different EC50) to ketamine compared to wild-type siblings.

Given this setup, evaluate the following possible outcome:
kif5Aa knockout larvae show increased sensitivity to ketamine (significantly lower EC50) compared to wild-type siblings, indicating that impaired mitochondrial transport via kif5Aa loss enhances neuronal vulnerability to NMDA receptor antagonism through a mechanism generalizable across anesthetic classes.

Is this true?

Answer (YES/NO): NO